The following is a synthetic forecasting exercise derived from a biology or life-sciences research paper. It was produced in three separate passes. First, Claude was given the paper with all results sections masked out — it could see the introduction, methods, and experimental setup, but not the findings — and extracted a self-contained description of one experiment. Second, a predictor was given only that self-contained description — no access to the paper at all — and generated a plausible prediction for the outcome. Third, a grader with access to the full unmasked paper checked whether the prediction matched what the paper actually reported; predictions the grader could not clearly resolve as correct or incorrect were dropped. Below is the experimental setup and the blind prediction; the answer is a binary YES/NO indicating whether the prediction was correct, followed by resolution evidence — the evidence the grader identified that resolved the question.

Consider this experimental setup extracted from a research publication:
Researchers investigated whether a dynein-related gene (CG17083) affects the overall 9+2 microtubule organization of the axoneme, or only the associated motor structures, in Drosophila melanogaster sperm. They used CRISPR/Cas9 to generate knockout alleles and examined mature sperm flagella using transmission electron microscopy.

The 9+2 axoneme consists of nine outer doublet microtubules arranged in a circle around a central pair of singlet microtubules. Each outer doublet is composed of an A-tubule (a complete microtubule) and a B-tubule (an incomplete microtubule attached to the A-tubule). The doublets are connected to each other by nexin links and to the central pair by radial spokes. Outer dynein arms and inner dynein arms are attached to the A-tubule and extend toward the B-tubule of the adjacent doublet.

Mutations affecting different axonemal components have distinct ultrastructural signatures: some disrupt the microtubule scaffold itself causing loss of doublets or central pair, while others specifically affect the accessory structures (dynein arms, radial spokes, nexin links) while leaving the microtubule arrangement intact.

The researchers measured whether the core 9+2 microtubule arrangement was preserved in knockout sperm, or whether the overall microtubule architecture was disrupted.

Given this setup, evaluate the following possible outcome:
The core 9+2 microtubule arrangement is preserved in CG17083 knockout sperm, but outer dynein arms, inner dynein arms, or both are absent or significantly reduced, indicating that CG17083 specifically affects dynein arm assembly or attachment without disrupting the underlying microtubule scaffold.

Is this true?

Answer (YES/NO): YES